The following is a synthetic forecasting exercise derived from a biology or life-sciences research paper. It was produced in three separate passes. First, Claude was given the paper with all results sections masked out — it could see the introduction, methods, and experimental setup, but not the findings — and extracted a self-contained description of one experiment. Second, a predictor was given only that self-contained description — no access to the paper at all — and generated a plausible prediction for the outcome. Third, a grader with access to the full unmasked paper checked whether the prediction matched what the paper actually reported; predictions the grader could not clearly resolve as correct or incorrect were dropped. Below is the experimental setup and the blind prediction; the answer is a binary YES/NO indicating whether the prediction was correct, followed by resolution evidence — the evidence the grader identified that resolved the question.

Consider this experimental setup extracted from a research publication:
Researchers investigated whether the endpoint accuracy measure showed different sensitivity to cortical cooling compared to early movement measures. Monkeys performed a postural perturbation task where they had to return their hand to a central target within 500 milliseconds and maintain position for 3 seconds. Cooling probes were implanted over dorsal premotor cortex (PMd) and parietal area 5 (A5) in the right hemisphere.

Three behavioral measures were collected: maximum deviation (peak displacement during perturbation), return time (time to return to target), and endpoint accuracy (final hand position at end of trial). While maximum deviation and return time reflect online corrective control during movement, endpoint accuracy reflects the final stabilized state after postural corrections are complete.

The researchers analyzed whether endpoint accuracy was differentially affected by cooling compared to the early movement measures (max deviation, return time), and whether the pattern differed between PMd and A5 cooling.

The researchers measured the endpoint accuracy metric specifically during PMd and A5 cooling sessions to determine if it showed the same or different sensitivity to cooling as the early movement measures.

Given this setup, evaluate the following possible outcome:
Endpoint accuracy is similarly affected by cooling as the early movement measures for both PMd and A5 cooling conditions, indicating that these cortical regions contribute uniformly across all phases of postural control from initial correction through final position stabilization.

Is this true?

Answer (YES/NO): NO